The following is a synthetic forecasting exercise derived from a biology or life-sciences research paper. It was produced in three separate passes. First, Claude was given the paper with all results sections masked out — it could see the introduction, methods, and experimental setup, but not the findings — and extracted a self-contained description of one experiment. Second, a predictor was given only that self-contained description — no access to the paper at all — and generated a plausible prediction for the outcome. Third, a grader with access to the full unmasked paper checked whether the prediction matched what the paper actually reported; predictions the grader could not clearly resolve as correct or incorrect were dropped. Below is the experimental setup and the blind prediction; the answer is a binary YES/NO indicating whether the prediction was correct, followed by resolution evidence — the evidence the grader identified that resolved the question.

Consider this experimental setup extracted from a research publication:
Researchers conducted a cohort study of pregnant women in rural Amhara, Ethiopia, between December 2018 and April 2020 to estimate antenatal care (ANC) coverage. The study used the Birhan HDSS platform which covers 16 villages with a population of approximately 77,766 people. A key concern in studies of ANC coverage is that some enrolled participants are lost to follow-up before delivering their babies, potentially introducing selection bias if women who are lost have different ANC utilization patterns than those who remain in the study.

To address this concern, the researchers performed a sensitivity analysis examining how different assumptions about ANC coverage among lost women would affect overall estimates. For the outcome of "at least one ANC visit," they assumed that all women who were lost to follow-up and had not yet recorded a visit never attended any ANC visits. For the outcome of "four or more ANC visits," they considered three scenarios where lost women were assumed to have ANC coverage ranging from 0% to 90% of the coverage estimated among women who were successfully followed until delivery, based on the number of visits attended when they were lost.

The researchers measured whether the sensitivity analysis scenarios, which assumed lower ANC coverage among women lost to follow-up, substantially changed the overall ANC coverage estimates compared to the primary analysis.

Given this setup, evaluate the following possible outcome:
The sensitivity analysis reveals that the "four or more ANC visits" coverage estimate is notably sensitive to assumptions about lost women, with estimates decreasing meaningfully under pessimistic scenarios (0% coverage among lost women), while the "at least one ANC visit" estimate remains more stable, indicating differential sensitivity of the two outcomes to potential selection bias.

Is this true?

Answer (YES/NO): NO